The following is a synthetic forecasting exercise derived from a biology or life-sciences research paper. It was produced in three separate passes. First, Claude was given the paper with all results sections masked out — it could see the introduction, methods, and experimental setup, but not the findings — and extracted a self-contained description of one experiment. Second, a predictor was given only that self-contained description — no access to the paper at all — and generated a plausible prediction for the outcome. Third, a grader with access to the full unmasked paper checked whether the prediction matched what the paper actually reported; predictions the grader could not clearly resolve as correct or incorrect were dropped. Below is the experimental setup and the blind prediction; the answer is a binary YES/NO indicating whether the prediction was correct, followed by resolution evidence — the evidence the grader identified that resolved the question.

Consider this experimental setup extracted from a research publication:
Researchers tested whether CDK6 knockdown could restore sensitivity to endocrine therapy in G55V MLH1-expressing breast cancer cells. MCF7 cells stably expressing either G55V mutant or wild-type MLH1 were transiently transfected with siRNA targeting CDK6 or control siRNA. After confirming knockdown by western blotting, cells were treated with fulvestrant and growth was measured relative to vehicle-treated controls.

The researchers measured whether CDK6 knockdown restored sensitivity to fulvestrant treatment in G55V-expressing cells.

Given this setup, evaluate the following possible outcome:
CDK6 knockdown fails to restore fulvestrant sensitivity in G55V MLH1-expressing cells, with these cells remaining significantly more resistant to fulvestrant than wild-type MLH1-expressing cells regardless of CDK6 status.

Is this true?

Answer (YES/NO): NO